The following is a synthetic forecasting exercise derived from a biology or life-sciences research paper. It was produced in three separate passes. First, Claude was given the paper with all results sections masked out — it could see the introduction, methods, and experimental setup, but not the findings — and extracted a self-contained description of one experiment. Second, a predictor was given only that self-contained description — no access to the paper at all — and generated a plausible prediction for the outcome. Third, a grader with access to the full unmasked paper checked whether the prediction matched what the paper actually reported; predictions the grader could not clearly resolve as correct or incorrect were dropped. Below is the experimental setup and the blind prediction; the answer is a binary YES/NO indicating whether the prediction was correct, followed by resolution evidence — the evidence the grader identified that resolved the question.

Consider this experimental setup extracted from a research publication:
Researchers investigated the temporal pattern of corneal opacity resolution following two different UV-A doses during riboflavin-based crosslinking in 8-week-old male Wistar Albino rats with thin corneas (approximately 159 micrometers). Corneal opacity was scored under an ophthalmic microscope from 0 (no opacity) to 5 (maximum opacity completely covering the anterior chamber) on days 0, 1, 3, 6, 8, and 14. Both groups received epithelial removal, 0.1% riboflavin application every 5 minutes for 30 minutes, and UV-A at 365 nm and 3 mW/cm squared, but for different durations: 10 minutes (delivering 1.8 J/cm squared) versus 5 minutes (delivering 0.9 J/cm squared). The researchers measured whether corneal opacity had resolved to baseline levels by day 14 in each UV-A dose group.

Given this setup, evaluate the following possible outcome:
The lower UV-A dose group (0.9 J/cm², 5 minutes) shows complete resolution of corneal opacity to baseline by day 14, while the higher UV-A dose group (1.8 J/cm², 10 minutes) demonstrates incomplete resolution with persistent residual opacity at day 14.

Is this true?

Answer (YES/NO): NO